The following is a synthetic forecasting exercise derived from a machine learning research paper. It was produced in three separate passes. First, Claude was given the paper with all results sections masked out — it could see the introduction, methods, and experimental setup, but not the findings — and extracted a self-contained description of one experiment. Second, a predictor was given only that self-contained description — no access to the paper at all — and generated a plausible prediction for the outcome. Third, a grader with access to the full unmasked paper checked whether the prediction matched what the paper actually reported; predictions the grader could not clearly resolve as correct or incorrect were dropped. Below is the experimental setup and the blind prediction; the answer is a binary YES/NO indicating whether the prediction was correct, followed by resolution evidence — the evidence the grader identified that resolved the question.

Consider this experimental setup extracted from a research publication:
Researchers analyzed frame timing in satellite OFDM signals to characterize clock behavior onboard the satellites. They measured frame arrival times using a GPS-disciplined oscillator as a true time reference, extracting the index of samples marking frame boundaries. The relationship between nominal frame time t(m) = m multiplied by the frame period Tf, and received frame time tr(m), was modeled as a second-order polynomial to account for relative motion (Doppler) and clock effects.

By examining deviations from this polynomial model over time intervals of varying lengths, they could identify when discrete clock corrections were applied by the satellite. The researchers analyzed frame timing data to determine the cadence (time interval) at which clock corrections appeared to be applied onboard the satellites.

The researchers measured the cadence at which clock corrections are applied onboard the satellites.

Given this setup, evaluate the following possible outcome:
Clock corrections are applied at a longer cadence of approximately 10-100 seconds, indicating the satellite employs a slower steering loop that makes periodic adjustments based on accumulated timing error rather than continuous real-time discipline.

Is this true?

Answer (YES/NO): NO